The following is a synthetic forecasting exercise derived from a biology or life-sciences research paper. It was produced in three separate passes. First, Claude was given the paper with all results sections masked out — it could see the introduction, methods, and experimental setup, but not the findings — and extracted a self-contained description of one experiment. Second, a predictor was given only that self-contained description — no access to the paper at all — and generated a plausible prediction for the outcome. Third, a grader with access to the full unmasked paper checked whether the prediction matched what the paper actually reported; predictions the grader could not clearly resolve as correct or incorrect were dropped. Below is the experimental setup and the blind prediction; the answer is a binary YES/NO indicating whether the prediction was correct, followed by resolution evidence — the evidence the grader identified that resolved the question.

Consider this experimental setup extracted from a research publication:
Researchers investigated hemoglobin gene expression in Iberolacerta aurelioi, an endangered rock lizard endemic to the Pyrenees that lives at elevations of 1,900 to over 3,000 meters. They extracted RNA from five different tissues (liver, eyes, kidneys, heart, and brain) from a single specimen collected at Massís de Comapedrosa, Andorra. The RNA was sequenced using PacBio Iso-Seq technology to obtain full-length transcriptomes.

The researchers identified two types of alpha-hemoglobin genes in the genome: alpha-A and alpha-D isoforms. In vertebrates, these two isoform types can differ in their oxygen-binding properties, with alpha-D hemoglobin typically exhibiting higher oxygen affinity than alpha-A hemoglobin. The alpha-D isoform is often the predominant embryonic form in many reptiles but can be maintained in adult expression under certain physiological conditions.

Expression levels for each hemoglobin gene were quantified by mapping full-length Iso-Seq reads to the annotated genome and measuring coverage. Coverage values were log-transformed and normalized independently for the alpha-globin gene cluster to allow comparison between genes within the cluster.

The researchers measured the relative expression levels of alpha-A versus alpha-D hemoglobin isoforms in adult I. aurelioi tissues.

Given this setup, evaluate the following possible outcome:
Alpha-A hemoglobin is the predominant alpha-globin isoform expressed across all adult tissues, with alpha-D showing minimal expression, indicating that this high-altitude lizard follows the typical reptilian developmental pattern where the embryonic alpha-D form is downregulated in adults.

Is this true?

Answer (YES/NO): NO